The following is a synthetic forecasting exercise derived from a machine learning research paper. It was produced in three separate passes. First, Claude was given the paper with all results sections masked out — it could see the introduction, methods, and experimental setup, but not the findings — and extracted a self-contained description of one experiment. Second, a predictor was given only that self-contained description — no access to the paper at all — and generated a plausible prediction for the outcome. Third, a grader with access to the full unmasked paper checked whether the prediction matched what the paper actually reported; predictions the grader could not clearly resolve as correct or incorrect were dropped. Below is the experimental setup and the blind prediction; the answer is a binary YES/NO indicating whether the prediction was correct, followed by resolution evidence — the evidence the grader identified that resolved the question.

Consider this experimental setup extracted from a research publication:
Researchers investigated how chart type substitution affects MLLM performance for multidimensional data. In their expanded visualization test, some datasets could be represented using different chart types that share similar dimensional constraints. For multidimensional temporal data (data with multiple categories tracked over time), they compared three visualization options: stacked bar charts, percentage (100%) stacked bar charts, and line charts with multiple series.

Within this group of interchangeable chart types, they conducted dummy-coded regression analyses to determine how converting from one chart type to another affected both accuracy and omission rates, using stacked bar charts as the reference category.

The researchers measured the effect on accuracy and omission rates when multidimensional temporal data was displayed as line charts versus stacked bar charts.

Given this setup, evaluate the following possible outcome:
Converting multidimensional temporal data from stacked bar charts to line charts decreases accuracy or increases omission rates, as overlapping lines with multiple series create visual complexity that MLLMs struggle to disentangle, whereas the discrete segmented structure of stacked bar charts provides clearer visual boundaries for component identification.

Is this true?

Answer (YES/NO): NO